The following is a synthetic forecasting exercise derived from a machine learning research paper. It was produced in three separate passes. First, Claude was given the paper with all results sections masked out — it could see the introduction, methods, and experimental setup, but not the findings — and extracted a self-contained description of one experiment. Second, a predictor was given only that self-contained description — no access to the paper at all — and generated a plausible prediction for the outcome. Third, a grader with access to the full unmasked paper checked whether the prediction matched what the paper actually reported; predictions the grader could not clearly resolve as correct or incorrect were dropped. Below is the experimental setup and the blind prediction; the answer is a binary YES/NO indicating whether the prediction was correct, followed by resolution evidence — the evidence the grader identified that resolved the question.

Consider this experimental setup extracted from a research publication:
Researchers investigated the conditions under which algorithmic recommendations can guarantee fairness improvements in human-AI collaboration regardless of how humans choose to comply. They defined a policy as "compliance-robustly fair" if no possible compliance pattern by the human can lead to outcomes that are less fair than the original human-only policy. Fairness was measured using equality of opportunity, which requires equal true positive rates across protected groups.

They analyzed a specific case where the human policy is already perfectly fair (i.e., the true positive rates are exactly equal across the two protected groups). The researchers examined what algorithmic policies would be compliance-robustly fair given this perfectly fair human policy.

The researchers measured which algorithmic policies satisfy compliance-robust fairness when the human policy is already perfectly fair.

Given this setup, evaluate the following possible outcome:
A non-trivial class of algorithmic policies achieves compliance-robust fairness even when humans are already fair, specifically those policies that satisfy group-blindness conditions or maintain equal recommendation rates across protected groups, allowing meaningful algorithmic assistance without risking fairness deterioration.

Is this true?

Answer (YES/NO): NO